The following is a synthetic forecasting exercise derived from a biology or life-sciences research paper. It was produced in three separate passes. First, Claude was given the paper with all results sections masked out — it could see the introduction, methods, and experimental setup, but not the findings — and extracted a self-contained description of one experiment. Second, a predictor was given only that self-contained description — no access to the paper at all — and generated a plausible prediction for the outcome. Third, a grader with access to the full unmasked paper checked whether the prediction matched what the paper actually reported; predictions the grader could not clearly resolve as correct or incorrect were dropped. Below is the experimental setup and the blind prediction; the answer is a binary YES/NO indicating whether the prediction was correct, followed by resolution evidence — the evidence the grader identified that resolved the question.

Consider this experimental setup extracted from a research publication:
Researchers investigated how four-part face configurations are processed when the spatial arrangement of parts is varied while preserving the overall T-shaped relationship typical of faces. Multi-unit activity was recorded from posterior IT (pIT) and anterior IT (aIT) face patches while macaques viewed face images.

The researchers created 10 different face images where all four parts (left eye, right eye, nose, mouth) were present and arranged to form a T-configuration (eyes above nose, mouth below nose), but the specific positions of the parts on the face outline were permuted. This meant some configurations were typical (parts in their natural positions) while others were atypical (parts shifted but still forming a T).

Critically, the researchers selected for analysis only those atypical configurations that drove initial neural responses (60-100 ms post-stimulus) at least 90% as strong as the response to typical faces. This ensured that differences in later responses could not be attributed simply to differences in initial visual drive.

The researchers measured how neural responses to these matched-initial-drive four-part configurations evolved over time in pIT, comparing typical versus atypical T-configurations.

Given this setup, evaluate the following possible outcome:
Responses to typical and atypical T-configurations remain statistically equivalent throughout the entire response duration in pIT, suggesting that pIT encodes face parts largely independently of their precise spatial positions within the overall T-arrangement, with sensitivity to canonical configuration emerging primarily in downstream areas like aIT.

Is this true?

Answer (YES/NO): NO